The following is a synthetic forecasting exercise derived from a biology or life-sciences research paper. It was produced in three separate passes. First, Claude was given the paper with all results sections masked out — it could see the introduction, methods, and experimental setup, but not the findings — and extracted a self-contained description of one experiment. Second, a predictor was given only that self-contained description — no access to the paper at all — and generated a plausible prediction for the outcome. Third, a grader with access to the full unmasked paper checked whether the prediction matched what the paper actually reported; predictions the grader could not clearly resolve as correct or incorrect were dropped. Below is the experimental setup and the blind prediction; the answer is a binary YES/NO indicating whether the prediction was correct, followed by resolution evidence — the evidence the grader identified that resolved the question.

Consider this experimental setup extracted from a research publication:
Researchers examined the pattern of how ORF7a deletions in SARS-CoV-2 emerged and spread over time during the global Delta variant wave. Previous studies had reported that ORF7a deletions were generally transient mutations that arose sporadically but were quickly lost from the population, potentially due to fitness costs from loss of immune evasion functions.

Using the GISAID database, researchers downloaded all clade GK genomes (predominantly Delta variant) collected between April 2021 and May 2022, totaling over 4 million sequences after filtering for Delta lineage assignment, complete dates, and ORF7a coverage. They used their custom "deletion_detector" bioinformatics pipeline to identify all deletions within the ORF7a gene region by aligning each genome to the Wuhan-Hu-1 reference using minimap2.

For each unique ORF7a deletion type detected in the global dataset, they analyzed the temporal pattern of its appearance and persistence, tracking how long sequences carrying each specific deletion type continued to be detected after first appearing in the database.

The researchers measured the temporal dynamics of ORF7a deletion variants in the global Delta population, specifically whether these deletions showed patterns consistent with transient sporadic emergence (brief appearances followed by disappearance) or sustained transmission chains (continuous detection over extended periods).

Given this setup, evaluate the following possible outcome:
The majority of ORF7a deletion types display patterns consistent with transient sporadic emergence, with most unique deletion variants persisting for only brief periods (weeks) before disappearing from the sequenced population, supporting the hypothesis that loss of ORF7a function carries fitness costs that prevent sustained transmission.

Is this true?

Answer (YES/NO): YES